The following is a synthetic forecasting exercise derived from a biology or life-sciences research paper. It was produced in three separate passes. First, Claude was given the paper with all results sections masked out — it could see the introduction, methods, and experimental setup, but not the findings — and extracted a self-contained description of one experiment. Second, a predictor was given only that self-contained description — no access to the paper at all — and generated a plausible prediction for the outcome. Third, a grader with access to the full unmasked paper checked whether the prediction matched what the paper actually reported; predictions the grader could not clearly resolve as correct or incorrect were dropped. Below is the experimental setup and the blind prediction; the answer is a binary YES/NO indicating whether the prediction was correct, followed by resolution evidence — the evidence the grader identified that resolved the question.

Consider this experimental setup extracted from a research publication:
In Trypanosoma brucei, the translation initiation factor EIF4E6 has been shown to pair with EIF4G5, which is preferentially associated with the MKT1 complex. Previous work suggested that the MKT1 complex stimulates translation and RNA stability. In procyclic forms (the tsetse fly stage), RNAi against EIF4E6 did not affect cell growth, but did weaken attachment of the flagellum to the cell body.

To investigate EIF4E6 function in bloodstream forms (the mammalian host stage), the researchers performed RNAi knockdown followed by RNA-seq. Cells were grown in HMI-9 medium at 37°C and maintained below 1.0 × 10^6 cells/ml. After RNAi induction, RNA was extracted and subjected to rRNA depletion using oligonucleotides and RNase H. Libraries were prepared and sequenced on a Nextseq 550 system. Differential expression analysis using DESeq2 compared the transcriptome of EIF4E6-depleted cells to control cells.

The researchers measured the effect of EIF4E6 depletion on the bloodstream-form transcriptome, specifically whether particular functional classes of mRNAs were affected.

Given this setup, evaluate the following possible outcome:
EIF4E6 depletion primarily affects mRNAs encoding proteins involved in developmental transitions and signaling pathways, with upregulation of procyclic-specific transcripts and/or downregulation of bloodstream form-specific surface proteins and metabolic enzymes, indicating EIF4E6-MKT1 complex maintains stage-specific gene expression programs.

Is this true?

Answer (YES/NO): NO